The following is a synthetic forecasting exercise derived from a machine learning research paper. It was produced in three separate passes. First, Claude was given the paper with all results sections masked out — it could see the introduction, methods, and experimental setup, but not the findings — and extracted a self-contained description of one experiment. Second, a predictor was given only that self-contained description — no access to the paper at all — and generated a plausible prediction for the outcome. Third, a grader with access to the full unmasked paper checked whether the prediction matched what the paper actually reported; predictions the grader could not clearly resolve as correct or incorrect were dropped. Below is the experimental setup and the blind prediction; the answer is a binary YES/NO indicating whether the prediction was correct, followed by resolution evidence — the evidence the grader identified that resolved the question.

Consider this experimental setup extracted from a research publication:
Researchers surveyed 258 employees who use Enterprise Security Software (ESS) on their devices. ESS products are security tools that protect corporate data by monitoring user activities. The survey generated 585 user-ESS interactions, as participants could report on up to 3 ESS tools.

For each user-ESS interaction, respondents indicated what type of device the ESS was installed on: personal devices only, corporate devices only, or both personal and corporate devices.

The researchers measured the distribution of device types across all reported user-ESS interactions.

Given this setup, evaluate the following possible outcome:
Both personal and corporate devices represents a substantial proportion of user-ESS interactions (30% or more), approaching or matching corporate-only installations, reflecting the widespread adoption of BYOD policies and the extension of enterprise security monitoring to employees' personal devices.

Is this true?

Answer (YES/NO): NO